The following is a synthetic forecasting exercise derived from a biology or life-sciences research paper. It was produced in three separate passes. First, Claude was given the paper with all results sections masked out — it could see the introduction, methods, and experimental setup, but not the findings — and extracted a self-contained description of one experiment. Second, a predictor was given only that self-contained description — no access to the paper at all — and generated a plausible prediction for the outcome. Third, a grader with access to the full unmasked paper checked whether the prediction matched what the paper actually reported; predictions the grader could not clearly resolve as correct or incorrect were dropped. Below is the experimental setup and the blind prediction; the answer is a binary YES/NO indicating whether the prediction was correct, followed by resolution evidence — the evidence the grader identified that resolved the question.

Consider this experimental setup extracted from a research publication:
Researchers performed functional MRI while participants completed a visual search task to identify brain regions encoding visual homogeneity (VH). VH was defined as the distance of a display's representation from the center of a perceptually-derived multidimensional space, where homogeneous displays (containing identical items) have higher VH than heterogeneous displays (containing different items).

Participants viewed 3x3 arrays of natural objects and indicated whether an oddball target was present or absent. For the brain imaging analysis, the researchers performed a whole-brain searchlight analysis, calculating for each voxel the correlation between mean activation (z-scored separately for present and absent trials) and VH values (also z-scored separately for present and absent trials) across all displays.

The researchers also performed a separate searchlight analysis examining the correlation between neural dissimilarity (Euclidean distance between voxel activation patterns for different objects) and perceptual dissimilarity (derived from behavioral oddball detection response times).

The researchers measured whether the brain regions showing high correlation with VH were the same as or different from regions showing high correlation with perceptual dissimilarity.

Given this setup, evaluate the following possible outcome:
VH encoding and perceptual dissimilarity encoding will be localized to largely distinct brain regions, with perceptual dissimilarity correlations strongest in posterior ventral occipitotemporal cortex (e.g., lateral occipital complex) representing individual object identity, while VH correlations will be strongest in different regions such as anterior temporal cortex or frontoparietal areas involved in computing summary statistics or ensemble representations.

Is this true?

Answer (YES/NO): NO